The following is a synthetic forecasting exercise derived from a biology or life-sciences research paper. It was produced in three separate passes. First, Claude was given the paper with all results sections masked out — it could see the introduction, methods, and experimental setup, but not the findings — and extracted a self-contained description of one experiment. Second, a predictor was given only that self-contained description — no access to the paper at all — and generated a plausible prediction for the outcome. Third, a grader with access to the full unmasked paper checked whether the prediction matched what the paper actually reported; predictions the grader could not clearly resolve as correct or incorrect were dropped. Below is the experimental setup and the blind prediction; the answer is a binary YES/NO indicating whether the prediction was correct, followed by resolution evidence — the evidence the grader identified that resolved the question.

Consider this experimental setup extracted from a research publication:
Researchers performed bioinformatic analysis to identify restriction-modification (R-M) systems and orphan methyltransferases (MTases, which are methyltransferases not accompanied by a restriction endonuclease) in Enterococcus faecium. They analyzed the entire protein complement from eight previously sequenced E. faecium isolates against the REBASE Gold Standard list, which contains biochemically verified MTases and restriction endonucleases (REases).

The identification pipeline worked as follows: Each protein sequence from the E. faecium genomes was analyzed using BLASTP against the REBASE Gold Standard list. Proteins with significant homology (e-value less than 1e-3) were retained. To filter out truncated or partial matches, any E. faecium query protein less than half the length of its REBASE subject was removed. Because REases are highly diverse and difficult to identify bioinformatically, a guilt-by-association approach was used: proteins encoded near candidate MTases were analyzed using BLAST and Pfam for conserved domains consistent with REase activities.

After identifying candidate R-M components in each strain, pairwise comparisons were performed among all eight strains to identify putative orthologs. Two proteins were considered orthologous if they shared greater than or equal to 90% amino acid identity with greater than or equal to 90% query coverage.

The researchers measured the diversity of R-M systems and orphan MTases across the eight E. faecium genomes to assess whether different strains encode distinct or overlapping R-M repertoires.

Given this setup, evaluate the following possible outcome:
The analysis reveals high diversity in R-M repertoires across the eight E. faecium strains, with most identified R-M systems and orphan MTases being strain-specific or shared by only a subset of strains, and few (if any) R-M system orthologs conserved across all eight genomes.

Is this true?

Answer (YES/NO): YES